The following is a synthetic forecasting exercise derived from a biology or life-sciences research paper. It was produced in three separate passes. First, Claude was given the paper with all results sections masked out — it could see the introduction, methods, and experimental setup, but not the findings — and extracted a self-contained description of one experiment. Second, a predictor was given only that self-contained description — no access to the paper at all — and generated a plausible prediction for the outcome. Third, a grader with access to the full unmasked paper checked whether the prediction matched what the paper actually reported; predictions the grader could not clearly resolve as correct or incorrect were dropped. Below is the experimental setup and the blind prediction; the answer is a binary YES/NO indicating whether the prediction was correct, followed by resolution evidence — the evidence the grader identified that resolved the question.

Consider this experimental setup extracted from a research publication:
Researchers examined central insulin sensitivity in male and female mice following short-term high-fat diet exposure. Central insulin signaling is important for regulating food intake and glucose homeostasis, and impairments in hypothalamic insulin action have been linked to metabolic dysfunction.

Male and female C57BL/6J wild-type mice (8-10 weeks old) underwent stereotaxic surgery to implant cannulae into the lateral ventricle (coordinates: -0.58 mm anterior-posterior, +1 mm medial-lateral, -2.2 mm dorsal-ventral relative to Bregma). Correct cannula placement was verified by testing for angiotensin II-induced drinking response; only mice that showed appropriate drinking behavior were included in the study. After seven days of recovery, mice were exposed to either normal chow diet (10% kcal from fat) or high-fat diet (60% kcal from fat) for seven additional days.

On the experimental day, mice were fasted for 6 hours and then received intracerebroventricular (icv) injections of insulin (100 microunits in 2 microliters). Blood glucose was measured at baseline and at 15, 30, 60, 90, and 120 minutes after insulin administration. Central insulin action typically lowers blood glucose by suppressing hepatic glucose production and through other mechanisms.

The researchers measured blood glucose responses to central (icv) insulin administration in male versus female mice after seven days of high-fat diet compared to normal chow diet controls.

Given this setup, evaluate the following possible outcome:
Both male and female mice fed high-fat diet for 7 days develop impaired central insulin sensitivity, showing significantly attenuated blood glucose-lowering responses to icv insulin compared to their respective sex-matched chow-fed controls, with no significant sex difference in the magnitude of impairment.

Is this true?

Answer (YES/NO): NO